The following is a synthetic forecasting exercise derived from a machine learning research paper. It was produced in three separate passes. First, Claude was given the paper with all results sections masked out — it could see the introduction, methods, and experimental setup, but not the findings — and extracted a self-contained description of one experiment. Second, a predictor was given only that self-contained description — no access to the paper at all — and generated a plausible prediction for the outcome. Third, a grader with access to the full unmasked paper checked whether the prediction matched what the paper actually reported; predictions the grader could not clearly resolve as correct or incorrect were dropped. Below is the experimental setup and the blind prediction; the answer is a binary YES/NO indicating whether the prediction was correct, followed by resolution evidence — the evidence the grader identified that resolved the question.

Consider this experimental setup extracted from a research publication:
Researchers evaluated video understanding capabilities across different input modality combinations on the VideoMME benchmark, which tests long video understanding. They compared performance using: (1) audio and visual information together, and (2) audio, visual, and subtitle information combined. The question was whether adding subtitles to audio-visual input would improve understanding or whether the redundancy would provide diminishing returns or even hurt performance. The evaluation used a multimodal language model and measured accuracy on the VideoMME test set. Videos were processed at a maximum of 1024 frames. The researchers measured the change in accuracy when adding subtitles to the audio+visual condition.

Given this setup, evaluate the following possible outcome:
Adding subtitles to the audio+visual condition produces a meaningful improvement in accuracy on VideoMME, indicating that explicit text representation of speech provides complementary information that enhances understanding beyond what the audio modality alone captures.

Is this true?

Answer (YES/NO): YES